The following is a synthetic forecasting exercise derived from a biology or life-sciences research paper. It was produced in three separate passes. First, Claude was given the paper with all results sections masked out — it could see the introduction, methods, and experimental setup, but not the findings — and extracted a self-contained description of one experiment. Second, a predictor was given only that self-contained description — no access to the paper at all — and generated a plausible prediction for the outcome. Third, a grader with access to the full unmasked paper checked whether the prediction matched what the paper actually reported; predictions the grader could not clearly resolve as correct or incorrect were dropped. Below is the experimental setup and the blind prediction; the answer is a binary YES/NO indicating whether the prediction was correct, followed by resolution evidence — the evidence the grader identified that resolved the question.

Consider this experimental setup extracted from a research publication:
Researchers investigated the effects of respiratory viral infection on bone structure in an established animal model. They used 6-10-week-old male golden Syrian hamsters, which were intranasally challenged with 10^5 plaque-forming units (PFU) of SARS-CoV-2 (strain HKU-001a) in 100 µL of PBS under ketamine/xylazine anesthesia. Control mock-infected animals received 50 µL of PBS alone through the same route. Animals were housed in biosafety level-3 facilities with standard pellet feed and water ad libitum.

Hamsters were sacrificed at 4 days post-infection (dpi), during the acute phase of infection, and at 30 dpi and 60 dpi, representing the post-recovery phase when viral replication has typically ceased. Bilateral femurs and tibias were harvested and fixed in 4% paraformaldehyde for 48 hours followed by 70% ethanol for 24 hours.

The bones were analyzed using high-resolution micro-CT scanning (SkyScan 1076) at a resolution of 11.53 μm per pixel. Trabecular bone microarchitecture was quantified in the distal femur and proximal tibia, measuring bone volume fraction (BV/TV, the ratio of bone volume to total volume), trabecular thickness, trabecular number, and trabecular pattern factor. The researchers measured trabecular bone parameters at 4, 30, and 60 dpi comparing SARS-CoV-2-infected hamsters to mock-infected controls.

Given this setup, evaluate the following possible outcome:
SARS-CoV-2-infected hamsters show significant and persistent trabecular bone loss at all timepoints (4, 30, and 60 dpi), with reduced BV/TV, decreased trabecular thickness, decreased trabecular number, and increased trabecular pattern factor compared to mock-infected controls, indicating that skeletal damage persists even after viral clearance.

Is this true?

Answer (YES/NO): NO